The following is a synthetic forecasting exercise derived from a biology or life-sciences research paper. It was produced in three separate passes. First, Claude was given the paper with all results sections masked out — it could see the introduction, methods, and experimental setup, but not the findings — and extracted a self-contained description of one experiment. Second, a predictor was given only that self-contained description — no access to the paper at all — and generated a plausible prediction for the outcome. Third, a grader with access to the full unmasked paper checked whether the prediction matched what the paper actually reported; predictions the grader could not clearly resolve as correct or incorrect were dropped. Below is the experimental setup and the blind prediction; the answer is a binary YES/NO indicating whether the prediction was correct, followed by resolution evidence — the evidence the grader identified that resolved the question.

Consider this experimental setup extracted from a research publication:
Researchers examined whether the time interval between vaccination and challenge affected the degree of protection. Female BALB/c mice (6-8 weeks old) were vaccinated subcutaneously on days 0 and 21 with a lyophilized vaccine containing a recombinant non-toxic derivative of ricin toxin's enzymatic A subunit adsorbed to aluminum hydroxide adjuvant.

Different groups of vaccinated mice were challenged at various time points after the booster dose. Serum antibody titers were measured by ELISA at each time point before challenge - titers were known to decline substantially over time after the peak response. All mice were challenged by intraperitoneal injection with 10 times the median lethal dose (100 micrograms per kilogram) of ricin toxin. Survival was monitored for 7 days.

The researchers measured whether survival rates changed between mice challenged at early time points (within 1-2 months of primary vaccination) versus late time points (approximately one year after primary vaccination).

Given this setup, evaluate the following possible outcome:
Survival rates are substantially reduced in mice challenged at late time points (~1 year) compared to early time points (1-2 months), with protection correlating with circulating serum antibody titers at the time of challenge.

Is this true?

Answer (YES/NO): NO